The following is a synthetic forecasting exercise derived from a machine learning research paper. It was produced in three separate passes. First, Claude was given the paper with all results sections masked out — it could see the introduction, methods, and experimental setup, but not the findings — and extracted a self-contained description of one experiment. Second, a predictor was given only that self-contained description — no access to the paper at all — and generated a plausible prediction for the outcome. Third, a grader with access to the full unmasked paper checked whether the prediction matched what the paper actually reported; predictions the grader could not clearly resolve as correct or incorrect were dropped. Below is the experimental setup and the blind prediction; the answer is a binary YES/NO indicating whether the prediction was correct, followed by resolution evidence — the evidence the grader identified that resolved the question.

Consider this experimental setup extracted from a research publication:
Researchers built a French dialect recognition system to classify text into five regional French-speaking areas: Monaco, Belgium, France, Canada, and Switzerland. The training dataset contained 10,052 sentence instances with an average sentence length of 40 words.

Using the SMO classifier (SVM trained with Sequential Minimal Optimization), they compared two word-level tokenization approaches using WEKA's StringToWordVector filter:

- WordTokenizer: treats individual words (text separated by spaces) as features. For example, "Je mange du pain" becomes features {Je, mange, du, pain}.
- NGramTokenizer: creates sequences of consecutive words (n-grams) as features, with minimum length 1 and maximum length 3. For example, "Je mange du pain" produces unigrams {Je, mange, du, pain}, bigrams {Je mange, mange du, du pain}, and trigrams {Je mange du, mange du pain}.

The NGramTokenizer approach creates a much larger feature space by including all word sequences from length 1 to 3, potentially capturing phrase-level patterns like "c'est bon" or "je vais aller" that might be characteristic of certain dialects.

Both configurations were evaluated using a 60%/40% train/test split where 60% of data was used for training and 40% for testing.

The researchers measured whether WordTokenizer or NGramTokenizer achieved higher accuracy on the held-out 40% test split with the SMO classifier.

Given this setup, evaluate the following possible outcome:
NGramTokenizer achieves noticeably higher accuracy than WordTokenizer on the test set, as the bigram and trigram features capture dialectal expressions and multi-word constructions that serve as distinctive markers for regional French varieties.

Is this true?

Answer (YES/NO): NO